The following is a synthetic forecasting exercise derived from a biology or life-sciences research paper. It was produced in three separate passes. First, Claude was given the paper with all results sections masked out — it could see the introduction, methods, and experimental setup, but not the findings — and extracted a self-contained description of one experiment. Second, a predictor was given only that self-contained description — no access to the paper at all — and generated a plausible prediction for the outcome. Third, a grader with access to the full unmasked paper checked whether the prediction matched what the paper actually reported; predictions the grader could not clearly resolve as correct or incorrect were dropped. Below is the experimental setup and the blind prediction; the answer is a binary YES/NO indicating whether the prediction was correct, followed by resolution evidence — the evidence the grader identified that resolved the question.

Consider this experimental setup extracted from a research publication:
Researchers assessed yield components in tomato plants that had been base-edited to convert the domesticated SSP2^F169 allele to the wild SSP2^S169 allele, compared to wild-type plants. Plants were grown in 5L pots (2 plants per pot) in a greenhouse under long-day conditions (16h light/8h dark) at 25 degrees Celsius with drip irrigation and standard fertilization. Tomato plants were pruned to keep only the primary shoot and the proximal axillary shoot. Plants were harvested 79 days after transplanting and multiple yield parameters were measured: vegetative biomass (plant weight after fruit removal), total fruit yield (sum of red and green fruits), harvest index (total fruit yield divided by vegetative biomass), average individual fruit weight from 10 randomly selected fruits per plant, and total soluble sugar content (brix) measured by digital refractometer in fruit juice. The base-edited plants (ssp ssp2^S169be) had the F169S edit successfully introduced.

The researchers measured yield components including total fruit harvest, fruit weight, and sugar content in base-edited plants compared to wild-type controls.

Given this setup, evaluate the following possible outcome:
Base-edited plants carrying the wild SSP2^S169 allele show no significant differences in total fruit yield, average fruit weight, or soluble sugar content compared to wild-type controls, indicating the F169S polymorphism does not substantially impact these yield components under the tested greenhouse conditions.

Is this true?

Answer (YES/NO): NO